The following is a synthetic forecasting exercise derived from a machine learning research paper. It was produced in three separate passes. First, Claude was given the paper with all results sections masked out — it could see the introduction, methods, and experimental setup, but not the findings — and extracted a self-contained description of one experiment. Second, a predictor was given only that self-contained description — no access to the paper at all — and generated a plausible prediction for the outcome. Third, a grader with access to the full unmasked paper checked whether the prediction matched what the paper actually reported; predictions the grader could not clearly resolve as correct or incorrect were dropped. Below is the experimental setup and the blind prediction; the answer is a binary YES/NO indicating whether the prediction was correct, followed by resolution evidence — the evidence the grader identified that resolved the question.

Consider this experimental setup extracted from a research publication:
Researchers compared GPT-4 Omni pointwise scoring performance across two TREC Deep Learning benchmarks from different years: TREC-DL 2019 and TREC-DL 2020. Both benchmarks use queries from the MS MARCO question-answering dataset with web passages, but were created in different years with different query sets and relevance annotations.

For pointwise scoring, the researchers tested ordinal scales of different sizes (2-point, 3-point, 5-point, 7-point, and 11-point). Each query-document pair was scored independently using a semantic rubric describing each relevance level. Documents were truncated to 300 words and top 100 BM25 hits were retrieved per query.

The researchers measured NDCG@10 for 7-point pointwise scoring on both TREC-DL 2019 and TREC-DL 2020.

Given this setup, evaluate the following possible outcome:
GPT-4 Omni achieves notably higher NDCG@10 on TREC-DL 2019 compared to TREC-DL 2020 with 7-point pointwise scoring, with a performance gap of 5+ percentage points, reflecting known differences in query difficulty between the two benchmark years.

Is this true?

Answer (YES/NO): NO